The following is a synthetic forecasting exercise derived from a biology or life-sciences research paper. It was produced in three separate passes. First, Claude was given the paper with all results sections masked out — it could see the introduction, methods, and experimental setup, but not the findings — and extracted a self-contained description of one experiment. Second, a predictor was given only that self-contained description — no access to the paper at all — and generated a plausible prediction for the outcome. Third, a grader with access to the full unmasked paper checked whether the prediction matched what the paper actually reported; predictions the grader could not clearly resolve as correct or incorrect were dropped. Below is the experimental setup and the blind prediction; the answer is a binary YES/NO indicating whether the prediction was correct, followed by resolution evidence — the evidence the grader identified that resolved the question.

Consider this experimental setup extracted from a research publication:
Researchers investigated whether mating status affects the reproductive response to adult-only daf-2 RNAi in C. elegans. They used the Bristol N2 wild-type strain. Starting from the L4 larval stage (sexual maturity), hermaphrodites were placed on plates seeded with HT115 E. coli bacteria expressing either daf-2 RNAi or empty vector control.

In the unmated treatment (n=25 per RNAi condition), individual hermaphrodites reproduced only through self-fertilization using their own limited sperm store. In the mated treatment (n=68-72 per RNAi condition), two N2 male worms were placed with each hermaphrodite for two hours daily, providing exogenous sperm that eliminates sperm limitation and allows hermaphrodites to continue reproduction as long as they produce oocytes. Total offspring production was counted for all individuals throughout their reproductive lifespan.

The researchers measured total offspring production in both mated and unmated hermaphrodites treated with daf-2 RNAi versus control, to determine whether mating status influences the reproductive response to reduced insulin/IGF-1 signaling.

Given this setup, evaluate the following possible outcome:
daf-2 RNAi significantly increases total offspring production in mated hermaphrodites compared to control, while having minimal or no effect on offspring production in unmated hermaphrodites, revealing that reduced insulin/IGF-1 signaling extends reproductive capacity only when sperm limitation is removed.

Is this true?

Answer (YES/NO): NO